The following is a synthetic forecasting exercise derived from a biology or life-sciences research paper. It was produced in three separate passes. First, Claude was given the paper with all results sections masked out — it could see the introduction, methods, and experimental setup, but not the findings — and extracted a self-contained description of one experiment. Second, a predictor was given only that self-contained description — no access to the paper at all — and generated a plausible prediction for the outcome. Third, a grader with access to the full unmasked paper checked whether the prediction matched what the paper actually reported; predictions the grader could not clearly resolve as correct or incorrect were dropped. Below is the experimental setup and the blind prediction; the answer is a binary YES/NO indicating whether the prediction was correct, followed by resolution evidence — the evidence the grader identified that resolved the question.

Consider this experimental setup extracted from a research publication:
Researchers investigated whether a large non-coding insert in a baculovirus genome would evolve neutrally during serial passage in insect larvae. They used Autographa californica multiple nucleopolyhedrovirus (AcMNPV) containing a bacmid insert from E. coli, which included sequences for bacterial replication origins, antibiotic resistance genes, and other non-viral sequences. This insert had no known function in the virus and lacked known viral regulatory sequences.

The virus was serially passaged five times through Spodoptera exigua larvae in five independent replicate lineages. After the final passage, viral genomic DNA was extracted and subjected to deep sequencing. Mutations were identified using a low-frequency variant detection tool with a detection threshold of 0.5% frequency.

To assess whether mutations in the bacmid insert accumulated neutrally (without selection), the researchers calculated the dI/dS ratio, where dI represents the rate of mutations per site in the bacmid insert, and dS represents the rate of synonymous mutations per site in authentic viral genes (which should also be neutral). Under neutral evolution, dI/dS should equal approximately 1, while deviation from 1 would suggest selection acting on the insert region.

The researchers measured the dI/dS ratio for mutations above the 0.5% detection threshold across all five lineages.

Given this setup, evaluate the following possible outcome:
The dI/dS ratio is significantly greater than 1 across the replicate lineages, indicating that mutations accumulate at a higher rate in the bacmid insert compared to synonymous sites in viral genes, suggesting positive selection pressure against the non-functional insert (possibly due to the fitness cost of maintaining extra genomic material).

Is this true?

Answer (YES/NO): NO